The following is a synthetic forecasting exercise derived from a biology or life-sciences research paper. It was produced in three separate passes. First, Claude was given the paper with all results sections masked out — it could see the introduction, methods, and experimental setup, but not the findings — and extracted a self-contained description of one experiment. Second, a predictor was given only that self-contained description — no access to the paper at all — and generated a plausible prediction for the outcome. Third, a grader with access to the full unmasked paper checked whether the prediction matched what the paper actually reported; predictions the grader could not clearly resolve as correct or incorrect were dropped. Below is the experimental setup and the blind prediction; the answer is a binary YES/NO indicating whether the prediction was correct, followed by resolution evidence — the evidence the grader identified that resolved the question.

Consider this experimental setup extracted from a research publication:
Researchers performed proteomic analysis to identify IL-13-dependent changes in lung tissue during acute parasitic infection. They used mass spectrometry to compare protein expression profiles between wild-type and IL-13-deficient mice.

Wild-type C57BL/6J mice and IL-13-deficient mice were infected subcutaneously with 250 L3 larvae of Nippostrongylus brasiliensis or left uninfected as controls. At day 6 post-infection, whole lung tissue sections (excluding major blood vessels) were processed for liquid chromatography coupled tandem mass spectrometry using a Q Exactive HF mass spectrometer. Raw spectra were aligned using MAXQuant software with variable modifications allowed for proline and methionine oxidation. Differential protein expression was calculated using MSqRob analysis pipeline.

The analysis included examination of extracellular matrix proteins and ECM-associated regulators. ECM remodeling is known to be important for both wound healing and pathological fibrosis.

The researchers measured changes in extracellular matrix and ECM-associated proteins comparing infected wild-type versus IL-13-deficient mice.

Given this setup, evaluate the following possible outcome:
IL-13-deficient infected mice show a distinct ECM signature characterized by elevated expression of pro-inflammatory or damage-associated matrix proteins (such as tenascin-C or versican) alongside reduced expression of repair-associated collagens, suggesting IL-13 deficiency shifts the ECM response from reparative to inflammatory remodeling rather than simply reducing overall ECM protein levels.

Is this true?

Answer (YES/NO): NO